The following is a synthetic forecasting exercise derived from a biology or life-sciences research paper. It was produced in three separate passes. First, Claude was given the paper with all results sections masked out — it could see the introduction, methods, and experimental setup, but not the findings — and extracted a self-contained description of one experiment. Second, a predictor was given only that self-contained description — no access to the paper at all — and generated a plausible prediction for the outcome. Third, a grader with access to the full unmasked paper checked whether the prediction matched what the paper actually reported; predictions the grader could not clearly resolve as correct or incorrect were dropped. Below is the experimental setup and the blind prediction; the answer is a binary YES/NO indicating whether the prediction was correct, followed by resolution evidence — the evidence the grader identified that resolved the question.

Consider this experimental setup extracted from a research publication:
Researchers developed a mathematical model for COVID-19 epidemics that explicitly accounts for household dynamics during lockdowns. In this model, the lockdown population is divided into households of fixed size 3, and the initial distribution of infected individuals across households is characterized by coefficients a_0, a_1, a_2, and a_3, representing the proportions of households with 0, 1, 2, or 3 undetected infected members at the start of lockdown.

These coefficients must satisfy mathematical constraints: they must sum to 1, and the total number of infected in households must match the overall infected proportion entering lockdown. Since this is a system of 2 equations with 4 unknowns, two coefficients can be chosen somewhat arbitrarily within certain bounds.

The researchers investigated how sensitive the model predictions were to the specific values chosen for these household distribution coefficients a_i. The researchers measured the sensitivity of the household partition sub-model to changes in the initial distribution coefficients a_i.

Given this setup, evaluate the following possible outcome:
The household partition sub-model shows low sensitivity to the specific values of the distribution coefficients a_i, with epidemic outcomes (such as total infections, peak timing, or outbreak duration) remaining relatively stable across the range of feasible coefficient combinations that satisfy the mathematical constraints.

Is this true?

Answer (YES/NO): YES